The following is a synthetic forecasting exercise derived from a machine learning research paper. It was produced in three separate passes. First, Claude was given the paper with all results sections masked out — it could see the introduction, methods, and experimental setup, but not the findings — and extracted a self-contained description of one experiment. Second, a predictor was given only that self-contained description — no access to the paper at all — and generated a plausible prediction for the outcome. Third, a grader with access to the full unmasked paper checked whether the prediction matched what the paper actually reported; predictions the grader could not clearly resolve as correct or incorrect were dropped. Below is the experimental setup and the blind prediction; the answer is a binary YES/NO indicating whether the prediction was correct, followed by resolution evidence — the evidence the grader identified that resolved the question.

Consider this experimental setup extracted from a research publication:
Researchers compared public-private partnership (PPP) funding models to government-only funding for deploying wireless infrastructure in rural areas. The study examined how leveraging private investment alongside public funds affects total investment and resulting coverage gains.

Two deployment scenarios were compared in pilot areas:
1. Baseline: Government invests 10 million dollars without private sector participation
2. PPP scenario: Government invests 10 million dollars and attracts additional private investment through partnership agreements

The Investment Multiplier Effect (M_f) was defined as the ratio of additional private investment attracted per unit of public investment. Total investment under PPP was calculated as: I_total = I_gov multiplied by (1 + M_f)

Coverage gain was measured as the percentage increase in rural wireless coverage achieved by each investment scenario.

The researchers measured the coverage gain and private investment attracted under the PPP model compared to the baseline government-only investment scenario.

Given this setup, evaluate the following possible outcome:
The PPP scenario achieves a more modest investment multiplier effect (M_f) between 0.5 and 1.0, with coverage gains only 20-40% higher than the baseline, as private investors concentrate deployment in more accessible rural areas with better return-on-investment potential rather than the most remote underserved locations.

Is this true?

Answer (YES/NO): NO